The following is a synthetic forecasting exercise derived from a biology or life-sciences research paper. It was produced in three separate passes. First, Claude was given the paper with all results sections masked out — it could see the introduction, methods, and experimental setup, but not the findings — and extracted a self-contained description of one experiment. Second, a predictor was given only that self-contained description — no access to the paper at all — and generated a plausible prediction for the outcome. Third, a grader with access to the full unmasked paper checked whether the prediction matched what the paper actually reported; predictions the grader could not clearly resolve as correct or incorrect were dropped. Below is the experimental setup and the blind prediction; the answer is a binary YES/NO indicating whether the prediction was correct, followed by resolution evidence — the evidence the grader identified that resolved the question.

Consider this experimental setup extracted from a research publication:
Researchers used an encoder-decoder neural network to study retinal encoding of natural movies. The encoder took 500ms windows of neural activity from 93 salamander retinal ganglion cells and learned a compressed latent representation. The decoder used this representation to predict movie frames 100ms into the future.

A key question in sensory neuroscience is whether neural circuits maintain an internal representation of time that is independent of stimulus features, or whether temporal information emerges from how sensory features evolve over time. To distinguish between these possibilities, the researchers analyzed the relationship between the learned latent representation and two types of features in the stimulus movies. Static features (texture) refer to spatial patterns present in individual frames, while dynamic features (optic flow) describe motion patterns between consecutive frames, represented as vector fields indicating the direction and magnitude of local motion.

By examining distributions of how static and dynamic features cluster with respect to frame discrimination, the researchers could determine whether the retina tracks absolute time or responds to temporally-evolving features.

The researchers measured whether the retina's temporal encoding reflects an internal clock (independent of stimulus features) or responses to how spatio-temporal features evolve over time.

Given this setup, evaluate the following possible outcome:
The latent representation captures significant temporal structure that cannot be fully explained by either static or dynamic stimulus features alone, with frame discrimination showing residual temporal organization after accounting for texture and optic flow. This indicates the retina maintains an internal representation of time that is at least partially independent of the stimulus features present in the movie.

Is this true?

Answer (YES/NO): NO